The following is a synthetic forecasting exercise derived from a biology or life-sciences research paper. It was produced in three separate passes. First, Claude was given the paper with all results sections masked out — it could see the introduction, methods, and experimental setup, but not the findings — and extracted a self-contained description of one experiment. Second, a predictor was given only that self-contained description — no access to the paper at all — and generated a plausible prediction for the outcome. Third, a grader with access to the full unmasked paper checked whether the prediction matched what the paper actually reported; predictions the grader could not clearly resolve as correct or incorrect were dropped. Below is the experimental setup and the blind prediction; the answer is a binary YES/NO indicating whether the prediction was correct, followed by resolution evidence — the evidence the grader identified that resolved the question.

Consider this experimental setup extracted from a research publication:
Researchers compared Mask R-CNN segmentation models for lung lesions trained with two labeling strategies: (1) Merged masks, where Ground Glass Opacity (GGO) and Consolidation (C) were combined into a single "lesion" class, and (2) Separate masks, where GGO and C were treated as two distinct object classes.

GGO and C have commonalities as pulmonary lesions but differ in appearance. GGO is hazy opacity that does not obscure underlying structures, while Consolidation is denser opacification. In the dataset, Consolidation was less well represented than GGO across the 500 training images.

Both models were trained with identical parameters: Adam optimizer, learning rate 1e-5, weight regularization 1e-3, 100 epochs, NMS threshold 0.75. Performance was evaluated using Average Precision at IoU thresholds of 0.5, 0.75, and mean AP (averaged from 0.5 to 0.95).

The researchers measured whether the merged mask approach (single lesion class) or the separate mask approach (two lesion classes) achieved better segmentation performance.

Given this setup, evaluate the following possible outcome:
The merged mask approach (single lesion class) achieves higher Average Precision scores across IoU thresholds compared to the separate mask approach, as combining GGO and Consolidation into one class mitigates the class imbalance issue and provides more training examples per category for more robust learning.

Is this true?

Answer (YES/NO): YES